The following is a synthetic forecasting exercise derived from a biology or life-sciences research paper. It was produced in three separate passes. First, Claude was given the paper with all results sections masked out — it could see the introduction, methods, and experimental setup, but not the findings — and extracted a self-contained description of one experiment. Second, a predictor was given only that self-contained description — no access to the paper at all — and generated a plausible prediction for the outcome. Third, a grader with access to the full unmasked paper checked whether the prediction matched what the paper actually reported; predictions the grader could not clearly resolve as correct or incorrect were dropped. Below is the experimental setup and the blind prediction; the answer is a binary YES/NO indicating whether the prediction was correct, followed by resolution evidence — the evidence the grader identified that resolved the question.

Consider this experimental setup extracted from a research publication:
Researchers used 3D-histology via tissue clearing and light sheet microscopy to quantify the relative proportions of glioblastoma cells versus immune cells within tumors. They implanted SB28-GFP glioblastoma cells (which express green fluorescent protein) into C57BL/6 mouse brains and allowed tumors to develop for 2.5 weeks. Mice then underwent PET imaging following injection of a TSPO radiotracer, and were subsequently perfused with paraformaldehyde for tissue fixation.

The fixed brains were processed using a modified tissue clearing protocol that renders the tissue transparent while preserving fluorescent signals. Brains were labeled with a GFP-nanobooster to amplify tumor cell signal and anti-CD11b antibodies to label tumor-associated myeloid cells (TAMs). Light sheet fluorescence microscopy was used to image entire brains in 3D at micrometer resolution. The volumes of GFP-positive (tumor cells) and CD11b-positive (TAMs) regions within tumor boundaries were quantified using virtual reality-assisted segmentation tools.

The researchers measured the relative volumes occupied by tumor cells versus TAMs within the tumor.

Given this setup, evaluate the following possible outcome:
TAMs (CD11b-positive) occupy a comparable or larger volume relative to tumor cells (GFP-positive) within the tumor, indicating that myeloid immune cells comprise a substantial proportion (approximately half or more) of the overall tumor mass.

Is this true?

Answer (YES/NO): NO